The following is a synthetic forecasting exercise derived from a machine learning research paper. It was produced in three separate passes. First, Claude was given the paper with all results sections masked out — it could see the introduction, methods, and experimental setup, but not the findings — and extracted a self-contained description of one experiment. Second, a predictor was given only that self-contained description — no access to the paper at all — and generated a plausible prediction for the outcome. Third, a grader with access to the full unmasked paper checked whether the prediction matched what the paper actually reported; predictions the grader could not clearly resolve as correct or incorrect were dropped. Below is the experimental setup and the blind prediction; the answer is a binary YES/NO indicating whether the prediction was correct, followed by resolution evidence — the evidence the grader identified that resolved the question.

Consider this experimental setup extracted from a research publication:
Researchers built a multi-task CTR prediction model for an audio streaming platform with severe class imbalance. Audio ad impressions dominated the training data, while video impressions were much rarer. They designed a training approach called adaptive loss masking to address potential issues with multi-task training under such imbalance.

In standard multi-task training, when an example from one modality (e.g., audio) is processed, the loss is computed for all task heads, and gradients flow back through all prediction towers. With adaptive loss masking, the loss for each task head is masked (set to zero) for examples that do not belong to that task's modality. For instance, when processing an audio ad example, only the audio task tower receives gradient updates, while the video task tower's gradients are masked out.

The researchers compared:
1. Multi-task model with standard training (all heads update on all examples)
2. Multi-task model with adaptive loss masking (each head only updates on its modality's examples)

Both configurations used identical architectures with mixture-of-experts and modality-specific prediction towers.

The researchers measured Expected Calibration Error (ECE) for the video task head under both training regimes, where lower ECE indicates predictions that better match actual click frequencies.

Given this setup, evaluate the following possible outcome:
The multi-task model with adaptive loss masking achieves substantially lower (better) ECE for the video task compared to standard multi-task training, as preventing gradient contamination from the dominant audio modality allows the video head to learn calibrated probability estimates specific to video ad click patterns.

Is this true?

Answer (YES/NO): YES